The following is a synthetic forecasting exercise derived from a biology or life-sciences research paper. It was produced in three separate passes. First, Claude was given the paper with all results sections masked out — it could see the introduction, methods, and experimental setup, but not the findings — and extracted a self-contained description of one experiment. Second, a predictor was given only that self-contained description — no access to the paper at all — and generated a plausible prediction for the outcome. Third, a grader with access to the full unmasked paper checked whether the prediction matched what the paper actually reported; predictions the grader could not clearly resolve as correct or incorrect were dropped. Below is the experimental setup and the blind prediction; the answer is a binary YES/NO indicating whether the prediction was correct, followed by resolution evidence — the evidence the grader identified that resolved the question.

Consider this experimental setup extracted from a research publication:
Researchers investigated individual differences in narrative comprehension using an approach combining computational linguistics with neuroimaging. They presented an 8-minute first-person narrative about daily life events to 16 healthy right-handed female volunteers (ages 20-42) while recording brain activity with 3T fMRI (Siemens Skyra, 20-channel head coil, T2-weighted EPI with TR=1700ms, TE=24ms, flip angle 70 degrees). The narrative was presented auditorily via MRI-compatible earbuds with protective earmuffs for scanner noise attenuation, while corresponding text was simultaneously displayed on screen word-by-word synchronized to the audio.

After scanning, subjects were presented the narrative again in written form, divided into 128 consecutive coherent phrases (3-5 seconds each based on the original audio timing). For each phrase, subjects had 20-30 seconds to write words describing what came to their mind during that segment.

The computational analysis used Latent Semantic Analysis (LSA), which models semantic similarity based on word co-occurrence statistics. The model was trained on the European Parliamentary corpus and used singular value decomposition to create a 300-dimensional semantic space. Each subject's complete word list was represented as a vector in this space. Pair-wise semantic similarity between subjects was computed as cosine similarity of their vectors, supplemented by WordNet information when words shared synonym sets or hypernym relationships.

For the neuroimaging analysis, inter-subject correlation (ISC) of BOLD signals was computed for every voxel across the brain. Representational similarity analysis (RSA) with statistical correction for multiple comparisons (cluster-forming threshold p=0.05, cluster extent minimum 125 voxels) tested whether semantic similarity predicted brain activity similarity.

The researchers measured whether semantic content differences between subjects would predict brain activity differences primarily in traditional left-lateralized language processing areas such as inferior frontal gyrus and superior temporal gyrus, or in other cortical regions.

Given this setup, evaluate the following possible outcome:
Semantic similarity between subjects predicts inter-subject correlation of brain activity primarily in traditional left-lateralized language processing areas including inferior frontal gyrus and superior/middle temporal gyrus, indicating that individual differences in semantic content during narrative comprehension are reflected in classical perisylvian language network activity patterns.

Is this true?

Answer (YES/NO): NO